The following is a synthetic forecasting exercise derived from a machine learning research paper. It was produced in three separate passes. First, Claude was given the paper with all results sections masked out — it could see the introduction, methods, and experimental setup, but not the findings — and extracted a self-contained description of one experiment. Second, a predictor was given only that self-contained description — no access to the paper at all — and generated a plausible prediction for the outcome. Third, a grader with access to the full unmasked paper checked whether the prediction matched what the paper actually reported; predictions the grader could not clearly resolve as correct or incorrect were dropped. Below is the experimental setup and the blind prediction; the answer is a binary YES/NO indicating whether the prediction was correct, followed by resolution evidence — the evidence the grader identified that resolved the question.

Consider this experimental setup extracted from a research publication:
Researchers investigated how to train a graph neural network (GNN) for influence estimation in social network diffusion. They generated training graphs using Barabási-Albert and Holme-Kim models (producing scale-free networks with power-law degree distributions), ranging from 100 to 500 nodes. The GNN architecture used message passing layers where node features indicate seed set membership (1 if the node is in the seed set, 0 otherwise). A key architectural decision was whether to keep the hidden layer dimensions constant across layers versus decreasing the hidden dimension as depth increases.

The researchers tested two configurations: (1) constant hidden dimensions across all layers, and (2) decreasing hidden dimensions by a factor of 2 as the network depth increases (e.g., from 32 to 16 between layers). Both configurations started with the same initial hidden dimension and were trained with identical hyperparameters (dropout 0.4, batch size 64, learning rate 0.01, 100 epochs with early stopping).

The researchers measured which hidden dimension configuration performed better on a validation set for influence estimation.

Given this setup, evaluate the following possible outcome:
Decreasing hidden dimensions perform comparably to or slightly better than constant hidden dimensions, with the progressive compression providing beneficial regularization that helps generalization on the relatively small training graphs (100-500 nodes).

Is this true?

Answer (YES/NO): YES